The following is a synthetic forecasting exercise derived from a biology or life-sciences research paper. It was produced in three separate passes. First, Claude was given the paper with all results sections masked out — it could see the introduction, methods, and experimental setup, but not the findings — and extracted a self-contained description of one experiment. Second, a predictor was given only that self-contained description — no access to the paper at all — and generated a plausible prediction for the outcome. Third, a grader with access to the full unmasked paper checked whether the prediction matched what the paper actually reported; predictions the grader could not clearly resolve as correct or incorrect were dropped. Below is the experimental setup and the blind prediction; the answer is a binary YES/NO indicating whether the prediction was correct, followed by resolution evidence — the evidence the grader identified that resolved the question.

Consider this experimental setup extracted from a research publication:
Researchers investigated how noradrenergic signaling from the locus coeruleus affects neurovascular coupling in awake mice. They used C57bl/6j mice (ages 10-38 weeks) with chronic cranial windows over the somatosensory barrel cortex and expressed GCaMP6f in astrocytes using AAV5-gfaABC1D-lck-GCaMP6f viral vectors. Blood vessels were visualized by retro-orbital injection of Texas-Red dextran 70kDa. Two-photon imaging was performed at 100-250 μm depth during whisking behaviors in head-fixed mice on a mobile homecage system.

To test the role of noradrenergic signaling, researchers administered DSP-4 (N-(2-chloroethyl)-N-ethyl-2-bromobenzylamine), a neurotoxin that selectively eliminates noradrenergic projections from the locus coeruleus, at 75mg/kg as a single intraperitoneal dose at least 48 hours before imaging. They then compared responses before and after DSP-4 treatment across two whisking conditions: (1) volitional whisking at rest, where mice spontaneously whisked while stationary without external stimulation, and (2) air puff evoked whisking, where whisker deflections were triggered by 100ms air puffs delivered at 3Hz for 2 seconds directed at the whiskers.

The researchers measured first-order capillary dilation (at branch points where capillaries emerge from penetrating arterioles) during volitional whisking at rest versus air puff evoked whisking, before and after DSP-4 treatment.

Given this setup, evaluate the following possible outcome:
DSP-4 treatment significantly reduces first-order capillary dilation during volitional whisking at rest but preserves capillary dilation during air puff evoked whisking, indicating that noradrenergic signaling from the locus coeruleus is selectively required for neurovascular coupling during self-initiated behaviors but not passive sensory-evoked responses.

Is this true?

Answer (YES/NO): YES